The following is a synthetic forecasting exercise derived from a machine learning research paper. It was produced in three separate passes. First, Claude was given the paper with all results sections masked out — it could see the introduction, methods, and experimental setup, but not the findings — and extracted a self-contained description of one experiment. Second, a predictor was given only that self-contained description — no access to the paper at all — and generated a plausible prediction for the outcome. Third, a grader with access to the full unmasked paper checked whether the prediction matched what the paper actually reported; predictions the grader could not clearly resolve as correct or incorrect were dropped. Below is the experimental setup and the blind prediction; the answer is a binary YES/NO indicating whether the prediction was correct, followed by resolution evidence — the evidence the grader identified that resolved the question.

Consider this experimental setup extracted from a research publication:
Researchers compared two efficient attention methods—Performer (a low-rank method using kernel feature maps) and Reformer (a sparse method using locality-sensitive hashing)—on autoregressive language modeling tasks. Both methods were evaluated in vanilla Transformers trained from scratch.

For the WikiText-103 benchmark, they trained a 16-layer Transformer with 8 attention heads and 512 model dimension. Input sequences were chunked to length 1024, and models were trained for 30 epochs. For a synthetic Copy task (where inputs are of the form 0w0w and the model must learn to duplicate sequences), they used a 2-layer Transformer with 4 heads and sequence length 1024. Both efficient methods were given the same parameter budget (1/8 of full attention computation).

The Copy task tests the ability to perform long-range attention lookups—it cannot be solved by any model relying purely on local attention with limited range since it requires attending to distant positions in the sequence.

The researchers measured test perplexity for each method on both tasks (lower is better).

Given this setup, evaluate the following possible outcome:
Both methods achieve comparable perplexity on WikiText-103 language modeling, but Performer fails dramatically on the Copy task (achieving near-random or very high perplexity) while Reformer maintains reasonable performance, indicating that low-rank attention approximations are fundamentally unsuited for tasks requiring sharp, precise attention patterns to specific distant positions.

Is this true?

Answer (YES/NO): NO